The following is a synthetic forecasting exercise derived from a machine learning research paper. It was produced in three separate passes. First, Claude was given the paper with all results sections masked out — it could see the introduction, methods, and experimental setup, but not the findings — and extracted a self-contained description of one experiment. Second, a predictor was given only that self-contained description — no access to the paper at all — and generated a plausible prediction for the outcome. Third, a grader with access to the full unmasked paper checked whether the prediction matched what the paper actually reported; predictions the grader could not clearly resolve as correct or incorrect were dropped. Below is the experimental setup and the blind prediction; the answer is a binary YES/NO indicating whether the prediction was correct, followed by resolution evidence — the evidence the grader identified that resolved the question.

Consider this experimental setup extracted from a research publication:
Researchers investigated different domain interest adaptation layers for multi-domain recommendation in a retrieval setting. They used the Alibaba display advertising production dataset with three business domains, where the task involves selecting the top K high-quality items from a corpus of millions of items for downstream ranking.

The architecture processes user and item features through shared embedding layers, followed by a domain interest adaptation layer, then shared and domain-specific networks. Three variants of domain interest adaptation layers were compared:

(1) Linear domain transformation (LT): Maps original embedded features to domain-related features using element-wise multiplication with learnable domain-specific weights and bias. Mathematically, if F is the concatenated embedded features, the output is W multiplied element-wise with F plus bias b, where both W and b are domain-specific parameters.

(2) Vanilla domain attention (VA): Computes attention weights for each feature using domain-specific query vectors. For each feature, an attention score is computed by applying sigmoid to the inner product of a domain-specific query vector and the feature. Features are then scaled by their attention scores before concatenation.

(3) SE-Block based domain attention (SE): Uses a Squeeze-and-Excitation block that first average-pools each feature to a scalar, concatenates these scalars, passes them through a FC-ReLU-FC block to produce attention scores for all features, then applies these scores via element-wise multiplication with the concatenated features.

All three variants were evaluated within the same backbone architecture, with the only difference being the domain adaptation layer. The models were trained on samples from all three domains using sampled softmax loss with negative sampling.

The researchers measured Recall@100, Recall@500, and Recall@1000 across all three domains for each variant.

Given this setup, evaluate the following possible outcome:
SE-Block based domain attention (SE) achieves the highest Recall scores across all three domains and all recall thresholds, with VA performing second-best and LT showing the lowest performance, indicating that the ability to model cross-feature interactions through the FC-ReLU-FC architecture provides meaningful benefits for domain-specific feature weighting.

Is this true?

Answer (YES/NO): YES